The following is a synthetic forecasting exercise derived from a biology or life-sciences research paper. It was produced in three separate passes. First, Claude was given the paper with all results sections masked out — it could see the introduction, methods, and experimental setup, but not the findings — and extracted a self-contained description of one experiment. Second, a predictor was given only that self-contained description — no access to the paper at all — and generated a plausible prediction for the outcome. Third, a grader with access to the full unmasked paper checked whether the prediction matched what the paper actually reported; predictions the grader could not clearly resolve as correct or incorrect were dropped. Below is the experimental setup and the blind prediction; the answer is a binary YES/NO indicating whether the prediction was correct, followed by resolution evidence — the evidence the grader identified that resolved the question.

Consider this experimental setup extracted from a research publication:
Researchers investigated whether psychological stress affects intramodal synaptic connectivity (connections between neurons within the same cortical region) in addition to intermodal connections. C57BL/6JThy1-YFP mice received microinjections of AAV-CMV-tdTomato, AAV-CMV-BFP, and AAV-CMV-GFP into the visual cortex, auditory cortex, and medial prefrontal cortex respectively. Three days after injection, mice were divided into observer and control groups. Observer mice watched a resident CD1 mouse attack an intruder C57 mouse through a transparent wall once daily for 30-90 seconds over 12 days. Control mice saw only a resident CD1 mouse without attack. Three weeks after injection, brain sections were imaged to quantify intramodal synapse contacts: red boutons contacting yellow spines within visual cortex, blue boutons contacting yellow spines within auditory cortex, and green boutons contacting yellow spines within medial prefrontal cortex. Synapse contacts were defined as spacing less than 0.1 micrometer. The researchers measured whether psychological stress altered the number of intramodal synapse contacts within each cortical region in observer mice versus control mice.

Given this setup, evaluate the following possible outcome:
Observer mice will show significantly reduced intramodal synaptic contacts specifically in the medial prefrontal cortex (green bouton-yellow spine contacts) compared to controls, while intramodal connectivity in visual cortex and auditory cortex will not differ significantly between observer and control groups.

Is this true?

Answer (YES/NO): NO